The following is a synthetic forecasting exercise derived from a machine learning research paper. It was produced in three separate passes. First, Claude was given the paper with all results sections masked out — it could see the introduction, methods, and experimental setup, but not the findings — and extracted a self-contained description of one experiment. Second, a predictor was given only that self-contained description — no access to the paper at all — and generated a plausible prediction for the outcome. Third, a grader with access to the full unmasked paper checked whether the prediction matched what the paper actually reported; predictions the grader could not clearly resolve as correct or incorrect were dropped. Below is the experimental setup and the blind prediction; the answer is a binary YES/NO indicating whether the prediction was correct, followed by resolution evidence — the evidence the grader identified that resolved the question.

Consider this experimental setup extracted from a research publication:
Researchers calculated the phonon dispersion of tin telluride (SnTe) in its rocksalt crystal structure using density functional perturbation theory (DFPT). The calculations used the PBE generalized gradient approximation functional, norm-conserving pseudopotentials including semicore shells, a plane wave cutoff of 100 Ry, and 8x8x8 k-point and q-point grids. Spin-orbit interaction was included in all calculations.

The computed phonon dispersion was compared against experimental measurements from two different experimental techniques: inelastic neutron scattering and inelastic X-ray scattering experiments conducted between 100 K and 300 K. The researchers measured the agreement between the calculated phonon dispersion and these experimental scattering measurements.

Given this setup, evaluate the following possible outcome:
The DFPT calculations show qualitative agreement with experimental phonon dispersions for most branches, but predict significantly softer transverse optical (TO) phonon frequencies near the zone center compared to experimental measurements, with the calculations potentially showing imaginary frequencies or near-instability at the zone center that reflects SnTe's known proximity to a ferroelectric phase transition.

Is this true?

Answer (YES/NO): NO